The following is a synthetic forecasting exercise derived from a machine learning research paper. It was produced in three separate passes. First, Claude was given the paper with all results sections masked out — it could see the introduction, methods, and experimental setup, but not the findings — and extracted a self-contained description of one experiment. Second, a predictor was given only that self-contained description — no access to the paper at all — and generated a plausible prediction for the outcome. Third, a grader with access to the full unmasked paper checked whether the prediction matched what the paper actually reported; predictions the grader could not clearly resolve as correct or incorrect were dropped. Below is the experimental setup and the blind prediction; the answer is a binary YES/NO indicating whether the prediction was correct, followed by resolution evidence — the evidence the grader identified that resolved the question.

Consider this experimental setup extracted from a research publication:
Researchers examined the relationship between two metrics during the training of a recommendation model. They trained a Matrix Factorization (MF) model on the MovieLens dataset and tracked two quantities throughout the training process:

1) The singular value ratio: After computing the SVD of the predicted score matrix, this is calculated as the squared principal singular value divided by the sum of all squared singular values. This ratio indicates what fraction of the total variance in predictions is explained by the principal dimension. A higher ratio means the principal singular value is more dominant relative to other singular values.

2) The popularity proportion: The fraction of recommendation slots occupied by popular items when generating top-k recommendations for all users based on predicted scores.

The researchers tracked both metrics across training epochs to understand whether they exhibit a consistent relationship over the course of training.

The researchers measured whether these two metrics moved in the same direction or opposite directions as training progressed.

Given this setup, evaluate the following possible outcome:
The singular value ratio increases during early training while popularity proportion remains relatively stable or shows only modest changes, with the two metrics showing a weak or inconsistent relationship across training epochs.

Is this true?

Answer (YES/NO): NO